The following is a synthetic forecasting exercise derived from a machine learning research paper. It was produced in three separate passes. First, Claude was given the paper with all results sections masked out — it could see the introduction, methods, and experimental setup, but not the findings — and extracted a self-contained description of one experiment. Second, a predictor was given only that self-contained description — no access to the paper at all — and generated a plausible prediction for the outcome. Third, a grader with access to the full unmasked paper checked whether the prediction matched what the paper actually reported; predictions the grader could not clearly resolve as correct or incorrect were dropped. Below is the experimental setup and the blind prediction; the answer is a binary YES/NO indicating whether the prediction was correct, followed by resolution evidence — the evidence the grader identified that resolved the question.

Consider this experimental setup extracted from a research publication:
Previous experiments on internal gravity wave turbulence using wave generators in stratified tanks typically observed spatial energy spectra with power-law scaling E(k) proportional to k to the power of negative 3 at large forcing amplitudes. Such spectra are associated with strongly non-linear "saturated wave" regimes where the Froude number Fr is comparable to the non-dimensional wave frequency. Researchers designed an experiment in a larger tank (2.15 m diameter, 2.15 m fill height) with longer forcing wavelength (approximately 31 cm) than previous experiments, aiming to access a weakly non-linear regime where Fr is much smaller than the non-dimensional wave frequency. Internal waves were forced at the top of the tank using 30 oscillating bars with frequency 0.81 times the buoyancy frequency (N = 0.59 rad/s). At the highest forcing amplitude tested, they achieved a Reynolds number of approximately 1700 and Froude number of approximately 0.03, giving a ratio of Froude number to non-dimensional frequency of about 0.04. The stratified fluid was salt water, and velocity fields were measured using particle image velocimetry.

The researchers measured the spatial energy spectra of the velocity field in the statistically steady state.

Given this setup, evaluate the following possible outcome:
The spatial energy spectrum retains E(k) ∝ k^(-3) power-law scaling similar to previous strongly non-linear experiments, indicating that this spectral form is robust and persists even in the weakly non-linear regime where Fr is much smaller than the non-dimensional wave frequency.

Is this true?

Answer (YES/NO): YES